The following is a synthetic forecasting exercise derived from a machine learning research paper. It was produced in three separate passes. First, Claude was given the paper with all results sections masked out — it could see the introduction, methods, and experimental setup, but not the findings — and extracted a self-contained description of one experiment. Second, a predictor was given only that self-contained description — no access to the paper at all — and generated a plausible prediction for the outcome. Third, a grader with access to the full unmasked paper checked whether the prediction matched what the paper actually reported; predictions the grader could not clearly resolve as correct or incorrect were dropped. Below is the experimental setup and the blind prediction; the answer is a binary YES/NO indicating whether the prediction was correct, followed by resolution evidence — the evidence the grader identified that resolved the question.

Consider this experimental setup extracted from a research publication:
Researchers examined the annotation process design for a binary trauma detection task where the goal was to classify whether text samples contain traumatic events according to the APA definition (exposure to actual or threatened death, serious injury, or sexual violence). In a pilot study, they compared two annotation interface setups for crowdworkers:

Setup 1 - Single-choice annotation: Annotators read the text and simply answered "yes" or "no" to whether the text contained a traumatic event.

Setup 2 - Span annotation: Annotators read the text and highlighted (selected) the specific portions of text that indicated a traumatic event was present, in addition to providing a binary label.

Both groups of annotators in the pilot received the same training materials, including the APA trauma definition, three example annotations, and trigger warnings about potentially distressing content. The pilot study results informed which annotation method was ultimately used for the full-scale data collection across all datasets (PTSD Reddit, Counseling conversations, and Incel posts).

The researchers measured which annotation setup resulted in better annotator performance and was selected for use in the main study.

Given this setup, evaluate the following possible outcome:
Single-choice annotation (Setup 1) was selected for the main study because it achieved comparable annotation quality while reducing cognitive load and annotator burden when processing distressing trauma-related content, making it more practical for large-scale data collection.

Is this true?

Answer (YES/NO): NO